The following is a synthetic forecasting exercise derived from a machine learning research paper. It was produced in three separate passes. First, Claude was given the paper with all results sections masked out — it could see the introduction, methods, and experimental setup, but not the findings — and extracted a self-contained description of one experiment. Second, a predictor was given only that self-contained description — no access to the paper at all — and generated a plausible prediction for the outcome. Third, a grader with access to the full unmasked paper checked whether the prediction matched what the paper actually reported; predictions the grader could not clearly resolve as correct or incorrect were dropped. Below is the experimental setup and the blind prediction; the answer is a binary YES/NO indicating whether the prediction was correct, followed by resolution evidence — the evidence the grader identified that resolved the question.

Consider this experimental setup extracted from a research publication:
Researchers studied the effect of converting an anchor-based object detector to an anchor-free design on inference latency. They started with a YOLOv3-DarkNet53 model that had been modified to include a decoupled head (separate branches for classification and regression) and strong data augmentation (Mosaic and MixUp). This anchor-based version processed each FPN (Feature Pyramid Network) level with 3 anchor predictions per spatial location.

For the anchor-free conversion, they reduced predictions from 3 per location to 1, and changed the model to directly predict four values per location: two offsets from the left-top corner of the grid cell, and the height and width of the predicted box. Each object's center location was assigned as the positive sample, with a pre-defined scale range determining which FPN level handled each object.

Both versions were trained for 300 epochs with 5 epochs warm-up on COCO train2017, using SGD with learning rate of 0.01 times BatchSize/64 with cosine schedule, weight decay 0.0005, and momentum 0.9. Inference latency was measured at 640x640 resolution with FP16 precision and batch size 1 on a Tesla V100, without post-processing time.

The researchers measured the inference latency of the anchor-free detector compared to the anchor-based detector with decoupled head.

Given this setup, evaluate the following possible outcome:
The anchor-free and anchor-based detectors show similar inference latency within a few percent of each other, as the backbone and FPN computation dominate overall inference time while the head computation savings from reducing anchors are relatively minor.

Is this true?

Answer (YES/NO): YES